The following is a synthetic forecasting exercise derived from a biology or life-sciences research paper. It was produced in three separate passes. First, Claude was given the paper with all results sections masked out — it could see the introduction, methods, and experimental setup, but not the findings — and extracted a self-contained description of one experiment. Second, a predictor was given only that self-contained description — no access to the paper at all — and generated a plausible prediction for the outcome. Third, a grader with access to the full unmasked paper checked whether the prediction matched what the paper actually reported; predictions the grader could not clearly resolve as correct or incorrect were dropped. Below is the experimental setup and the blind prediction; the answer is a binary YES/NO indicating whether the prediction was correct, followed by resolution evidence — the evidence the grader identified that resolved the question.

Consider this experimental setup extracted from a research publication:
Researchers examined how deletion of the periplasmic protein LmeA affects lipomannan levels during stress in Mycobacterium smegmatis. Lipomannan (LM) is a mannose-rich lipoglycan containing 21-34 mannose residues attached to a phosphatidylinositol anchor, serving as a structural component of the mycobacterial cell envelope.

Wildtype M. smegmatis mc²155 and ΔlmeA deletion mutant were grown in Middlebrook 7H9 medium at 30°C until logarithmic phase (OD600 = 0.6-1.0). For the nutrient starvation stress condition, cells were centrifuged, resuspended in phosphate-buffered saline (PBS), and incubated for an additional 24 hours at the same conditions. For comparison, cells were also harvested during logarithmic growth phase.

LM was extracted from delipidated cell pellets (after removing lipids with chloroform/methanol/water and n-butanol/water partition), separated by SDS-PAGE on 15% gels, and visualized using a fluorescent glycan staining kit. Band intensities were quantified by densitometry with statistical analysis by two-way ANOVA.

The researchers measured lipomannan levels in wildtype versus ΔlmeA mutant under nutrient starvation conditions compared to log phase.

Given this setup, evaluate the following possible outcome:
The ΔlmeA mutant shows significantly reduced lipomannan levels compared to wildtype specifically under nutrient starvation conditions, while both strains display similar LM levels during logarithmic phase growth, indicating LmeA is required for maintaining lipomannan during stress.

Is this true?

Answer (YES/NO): NO